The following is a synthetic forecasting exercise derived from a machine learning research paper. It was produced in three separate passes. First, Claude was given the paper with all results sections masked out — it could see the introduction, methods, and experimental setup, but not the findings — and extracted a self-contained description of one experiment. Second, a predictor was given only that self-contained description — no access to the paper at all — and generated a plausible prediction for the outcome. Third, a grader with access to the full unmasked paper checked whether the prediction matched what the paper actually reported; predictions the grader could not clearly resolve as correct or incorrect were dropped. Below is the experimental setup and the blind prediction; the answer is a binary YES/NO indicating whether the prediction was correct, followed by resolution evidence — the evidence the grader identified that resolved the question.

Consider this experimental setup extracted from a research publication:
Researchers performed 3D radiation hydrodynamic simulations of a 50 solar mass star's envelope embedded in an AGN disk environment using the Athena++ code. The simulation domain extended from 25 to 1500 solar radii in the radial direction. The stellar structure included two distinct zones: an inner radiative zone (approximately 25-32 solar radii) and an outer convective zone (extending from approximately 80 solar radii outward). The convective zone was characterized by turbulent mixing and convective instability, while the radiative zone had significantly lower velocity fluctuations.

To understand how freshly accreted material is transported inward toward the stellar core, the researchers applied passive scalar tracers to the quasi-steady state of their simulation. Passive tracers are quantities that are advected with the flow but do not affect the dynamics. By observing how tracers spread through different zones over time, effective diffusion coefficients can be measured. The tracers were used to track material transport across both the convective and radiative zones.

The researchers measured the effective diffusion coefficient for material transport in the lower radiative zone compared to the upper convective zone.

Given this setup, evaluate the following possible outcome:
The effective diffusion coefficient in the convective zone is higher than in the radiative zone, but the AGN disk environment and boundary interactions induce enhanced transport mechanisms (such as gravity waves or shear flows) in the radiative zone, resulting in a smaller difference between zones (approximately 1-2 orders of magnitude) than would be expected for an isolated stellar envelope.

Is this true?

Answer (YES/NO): NO